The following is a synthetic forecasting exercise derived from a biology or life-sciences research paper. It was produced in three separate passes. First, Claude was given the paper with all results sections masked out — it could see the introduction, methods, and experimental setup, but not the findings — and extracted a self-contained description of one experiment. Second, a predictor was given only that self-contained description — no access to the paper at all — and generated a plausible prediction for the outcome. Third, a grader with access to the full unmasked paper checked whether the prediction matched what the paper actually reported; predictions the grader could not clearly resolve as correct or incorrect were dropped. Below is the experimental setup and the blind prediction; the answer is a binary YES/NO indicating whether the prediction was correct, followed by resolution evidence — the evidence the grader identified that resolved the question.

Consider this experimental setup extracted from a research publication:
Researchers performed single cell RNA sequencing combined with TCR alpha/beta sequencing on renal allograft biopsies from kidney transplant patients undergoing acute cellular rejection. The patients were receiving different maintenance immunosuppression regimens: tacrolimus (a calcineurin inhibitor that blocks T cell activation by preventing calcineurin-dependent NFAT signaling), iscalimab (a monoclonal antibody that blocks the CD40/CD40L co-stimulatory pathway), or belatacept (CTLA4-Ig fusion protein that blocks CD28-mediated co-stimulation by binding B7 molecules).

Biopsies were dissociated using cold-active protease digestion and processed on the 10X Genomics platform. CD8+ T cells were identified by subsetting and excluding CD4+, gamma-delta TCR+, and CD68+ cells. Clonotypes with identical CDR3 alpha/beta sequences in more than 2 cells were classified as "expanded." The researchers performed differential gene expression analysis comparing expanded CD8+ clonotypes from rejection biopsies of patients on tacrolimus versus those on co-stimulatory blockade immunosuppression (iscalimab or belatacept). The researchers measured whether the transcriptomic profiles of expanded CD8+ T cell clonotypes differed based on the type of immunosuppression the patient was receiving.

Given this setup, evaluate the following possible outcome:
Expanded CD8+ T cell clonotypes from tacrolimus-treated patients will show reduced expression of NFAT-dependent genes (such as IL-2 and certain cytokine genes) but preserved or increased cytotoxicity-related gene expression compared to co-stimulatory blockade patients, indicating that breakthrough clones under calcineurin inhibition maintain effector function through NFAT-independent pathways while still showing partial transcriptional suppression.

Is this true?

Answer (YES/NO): NO